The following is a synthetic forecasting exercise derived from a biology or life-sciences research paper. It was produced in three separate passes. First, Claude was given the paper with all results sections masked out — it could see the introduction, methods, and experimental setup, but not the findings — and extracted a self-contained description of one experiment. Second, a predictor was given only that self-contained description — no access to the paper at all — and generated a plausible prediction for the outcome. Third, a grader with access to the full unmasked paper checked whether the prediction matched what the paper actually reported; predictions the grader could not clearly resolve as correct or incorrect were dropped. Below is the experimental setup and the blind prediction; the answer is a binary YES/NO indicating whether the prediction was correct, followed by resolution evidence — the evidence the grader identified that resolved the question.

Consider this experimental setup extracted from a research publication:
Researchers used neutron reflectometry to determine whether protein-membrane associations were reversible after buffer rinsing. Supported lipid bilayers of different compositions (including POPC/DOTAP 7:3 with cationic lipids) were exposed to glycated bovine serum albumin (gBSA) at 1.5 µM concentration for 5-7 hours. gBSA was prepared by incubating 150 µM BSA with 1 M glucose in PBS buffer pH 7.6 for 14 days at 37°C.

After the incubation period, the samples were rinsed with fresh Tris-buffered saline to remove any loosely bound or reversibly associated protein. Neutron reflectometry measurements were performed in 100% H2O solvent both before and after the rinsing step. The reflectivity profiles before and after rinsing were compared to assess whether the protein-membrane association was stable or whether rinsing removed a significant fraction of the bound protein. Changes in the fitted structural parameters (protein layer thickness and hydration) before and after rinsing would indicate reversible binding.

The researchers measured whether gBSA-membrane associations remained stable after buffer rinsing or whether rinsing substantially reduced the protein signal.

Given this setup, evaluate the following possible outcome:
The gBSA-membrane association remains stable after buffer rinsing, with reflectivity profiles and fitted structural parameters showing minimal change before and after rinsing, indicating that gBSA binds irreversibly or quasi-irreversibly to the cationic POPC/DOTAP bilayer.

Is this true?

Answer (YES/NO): NO